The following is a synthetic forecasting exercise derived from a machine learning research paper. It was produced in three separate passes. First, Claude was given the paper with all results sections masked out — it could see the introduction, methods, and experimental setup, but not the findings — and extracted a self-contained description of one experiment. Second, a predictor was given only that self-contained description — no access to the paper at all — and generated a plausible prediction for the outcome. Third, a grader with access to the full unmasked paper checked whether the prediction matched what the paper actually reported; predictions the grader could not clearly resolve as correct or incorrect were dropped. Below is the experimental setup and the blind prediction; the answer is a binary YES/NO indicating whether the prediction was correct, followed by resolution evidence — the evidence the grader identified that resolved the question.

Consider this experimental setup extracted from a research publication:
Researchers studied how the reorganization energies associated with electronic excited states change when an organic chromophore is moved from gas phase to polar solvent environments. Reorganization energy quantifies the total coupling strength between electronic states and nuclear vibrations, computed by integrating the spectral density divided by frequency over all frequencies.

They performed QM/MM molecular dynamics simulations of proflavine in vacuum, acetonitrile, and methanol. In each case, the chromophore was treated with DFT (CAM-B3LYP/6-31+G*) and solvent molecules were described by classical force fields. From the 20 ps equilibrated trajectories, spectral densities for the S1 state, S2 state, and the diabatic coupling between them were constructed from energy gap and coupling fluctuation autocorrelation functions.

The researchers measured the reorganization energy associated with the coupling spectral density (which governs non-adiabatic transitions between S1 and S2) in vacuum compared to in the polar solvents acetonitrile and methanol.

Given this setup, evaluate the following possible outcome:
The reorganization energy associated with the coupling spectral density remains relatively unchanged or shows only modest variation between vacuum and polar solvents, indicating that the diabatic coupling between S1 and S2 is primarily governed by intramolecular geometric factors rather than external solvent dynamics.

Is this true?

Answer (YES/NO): NO